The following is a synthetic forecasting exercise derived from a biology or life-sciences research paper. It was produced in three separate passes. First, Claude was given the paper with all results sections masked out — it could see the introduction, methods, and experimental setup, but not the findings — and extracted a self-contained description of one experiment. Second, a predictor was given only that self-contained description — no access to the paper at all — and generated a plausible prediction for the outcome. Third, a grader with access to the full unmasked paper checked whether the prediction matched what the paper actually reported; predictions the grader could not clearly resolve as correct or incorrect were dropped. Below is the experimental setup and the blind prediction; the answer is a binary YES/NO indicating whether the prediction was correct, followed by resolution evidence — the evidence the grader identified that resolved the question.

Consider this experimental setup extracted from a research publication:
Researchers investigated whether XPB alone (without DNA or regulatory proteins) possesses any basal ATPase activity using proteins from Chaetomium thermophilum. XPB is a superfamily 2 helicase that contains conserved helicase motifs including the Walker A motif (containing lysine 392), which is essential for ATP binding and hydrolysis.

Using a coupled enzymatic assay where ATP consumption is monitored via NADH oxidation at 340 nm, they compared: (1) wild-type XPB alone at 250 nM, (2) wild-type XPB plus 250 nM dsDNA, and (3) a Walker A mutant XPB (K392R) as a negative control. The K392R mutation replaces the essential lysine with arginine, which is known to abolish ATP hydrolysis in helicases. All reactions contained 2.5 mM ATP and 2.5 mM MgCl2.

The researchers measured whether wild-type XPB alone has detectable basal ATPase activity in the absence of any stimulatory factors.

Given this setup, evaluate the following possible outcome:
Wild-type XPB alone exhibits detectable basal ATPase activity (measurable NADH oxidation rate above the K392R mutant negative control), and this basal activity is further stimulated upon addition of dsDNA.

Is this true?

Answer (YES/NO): NO